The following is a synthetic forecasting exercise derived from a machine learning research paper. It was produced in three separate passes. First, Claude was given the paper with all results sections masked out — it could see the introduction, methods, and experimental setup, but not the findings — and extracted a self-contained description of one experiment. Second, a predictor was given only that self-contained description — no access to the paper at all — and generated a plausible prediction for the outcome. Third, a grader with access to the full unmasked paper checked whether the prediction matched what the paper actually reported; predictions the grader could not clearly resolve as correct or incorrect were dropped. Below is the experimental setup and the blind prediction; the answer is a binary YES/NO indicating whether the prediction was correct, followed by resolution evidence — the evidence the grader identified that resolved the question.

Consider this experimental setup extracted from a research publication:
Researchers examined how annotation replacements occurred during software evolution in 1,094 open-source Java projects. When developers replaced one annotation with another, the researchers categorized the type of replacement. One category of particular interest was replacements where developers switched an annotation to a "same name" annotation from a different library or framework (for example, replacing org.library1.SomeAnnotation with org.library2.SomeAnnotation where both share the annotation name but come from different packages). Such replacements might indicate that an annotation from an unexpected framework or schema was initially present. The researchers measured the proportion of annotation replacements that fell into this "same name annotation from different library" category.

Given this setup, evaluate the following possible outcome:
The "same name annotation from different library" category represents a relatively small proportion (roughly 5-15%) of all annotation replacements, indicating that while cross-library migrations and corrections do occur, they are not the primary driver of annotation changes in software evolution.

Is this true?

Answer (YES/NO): NO